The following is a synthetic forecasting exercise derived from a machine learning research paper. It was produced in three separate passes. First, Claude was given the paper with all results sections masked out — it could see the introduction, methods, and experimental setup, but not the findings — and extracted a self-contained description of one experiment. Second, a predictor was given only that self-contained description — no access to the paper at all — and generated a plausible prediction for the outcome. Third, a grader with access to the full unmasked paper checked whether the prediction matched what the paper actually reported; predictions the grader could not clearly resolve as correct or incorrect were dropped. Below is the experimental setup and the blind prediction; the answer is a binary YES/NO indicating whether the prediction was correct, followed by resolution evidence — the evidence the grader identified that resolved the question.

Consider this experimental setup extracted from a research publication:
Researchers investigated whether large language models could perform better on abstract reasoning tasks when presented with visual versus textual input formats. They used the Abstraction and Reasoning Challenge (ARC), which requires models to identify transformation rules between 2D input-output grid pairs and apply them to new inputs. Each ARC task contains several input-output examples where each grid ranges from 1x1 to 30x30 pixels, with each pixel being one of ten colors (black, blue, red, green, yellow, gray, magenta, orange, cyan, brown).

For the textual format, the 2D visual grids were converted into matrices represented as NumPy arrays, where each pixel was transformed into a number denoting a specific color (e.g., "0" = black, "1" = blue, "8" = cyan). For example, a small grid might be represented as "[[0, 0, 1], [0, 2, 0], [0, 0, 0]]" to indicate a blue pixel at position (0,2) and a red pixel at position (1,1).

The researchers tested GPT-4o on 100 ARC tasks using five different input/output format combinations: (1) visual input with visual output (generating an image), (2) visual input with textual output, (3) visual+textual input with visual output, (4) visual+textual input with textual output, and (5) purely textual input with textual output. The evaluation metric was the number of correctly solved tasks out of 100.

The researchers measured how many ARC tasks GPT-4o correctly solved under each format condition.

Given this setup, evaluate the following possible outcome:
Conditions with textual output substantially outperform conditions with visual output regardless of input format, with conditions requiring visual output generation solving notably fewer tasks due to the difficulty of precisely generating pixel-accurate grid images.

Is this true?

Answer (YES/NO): YES